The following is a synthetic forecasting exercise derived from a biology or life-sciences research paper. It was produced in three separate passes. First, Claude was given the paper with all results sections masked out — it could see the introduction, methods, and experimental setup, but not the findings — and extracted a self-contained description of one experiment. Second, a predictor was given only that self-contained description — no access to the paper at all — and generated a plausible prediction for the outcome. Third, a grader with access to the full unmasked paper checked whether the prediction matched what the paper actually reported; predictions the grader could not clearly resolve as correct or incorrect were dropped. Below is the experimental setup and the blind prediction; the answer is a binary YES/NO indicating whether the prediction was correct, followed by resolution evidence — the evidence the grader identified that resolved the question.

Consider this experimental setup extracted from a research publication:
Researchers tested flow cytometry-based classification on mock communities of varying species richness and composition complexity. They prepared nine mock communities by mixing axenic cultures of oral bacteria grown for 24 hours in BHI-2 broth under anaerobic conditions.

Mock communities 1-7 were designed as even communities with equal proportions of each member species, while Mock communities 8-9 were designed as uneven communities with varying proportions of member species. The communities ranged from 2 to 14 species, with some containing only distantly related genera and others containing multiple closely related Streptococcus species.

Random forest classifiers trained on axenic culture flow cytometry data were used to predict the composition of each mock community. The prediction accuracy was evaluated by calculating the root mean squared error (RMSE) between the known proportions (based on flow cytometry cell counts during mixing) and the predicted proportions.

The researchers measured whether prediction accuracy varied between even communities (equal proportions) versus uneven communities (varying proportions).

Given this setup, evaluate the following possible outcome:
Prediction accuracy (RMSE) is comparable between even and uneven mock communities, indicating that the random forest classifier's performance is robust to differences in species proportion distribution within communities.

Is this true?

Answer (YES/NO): NO